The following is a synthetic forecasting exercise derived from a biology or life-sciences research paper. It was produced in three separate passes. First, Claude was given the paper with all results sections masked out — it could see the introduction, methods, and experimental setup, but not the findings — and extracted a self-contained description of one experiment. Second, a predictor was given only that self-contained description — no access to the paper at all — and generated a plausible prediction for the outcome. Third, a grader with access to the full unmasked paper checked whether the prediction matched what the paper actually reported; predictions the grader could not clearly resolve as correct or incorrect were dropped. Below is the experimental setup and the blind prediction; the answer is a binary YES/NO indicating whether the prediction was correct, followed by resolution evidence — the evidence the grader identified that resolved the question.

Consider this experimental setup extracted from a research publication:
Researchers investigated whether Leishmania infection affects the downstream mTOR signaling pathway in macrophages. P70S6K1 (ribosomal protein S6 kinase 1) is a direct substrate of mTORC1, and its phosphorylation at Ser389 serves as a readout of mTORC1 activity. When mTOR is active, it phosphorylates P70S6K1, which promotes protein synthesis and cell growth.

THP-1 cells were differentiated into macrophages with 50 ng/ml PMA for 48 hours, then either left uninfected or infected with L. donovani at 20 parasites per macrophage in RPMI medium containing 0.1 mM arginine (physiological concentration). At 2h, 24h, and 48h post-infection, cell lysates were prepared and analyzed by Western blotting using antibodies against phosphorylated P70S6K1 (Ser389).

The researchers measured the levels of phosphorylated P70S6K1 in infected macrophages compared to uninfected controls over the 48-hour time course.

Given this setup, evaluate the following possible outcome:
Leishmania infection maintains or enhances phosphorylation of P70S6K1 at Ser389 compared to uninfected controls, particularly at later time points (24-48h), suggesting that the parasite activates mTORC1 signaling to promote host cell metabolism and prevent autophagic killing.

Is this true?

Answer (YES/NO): YES